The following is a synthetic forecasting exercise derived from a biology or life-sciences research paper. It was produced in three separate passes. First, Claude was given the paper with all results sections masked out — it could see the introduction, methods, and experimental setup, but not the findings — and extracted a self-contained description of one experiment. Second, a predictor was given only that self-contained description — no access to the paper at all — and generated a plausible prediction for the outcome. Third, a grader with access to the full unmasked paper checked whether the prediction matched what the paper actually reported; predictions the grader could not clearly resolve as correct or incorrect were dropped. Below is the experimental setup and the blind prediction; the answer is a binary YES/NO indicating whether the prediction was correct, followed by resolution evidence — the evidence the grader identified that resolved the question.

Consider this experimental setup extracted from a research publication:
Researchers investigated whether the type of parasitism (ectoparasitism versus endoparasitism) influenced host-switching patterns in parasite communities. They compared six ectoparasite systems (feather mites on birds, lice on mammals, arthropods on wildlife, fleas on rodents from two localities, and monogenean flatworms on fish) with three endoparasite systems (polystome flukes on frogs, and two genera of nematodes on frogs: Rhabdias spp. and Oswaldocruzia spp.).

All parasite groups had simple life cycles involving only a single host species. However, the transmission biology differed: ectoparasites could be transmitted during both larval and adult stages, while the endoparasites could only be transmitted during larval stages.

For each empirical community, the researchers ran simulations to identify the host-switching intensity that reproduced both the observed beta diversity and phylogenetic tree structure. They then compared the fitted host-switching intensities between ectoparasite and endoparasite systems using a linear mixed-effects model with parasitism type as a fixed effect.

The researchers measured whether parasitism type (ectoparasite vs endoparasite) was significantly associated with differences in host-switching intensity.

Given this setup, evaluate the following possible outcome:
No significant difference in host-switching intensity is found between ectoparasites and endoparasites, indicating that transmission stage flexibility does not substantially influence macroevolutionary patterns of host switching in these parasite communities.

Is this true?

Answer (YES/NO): YES